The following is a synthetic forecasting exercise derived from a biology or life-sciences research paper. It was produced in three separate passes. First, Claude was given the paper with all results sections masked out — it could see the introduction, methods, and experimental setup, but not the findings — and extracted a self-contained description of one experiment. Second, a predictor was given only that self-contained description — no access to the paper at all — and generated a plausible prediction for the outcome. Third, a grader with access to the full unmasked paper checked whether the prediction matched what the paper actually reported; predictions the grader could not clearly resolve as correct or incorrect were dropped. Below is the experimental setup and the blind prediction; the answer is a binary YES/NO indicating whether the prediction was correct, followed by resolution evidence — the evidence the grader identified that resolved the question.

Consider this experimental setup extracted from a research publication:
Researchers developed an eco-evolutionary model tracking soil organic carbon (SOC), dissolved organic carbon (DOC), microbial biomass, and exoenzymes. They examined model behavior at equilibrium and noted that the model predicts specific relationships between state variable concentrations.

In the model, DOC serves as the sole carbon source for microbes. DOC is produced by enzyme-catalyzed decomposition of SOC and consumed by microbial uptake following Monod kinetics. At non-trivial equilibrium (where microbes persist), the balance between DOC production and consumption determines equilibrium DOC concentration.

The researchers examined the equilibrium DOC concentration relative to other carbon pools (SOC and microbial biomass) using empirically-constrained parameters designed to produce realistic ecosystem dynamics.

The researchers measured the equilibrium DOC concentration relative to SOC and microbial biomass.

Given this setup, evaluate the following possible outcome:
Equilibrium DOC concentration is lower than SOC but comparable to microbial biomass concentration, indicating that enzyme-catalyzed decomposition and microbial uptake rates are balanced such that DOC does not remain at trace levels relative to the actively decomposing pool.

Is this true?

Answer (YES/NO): NO